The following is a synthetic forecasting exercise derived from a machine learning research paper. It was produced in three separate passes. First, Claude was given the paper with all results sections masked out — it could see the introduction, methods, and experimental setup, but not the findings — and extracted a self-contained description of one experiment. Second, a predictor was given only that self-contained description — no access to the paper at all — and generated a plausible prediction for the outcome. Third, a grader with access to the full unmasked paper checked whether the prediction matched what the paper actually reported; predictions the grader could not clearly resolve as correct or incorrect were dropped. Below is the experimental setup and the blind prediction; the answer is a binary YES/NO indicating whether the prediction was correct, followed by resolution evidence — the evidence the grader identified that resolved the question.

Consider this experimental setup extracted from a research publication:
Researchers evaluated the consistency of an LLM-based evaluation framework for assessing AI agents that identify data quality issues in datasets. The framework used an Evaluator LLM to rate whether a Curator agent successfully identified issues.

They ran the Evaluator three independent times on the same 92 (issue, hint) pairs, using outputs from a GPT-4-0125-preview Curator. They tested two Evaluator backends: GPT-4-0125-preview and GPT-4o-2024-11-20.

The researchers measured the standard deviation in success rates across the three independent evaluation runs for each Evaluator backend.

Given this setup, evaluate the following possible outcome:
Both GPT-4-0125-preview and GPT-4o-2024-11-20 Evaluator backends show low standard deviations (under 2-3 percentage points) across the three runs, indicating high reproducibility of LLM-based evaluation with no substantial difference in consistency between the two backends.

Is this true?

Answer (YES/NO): YES